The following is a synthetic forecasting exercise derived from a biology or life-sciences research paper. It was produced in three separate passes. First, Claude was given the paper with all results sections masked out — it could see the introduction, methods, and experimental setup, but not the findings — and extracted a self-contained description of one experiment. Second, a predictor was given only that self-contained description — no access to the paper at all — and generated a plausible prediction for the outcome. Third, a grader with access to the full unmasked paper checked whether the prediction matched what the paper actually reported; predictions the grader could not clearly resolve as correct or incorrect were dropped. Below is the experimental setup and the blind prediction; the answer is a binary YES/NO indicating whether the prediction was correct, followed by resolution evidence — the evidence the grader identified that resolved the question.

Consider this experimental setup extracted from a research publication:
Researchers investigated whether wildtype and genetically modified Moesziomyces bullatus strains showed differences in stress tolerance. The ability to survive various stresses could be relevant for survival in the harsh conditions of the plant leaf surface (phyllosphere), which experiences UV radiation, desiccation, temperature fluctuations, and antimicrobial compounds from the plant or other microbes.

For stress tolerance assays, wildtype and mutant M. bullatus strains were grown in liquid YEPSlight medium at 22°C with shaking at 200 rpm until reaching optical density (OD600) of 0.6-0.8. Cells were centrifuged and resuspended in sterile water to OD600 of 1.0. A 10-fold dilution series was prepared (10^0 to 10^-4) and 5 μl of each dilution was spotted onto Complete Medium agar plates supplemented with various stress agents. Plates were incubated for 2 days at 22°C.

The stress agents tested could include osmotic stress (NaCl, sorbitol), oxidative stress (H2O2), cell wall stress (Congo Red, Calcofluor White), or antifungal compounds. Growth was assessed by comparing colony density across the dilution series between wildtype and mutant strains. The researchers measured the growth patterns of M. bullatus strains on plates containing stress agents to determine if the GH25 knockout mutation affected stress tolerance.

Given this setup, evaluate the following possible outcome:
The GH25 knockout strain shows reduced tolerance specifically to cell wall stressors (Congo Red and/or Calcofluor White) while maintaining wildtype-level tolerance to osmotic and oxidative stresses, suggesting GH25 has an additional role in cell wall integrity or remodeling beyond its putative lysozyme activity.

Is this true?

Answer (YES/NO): NO